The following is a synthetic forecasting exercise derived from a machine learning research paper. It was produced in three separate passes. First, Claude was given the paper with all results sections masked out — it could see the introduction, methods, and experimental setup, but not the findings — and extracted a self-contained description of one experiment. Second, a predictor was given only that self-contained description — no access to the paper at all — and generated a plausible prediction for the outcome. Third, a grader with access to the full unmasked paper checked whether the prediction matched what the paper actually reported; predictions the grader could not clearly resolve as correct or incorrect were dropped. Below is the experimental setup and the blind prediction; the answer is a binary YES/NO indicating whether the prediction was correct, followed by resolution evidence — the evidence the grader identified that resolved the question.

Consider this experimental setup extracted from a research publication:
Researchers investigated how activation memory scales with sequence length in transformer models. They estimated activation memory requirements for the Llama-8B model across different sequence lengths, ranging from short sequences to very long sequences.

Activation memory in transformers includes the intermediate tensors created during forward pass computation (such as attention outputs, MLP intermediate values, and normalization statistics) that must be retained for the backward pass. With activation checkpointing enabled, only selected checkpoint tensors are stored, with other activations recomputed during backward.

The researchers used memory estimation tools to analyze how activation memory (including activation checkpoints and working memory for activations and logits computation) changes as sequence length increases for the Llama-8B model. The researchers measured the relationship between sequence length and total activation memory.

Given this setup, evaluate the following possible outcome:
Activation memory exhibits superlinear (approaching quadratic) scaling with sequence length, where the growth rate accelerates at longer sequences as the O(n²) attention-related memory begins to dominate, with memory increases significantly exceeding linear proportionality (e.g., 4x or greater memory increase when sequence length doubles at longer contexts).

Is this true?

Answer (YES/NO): NO